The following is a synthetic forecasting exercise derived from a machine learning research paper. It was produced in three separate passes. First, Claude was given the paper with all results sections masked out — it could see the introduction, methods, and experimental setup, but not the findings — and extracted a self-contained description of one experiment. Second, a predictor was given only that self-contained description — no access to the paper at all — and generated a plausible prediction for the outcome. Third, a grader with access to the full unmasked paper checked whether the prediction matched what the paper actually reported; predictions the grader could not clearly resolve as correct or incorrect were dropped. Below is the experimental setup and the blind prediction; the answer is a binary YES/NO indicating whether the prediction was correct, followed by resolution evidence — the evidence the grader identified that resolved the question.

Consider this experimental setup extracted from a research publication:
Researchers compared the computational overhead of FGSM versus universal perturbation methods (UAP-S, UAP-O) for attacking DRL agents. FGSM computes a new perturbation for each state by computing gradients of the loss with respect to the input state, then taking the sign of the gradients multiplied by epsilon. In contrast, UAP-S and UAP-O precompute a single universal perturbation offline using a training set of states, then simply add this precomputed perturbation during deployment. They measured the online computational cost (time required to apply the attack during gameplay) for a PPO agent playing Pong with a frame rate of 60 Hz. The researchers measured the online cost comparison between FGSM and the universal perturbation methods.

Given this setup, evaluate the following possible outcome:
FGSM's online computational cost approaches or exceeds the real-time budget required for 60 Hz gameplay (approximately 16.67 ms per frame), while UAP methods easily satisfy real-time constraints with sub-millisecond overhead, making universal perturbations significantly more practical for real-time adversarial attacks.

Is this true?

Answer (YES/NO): NO